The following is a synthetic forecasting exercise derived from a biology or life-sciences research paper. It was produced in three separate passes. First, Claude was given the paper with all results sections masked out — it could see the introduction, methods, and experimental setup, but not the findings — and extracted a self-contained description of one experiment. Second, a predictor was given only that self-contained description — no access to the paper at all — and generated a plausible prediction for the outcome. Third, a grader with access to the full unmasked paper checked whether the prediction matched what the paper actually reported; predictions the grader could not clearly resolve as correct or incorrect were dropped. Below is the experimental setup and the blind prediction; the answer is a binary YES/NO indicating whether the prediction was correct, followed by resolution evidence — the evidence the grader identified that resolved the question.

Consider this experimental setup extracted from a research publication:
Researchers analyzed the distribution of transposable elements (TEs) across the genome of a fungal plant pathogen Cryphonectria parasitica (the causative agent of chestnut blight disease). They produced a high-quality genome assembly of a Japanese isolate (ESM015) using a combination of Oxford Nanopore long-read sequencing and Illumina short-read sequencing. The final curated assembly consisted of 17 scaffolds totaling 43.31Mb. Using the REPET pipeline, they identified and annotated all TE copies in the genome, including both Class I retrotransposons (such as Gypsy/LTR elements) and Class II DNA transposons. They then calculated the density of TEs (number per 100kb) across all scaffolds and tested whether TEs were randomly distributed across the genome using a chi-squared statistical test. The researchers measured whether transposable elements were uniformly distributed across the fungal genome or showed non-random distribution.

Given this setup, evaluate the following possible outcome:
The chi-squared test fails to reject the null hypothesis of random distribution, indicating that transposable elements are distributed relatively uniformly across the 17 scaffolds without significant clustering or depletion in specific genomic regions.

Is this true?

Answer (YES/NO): NO